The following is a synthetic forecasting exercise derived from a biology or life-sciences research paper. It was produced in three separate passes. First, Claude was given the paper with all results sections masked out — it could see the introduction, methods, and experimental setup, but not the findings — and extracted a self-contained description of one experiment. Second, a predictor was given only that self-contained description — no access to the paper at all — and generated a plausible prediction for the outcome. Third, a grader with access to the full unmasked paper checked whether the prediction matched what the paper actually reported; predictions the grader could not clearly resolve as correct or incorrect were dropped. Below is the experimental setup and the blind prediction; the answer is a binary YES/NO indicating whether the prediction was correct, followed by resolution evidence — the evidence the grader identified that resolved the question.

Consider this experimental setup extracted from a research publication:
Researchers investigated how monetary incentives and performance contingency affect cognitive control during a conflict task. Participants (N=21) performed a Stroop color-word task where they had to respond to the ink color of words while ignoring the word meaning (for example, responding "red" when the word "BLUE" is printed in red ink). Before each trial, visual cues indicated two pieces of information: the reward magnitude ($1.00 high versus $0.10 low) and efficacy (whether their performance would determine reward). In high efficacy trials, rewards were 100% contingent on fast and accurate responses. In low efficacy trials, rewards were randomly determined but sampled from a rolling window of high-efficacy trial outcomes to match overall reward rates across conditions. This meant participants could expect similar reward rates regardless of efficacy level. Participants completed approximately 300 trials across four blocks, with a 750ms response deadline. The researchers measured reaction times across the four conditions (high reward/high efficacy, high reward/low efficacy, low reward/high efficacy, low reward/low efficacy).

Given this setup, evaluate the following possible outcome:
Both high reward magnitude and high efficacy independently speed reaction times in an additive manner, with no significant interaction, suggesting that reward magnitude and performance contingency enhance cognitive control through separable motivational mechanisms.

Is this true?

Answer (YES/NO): YES